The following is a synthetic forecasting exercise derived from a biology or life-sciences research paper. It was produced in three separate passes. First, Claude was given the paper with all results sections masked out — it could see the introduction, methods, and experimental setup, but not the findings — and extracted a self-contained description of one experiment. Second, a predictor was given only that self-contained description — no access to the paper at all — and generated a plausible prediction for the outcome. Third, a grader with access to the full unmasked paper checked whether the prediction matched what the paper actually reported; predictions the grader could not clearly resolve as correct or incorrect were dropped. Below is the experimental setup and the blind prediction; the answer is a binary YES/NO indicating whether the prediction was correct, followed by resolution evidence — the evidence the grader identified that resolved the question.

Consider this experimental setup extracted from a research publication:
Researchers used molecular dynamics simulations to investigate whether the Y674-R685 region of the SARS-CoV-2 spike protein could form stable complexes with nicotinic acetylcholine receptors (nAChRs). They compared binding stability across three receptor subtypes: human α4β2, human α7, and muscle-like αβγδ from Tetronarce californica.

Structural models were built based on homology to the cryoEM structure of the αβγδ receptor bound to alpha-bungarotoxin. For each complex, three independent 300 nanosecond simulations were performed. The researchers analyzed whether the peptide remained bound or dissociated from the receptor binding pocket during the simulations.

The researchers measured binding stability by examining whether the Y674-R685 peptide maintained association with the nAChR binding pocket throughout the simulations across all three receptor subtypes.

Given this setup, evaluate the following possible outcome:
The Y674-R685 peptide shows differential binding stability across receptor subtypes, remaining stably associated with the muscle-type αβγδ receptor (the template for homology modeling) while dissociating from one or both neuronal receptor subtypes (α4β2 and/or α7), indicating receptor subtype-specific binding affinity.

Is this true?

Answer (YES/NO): NO